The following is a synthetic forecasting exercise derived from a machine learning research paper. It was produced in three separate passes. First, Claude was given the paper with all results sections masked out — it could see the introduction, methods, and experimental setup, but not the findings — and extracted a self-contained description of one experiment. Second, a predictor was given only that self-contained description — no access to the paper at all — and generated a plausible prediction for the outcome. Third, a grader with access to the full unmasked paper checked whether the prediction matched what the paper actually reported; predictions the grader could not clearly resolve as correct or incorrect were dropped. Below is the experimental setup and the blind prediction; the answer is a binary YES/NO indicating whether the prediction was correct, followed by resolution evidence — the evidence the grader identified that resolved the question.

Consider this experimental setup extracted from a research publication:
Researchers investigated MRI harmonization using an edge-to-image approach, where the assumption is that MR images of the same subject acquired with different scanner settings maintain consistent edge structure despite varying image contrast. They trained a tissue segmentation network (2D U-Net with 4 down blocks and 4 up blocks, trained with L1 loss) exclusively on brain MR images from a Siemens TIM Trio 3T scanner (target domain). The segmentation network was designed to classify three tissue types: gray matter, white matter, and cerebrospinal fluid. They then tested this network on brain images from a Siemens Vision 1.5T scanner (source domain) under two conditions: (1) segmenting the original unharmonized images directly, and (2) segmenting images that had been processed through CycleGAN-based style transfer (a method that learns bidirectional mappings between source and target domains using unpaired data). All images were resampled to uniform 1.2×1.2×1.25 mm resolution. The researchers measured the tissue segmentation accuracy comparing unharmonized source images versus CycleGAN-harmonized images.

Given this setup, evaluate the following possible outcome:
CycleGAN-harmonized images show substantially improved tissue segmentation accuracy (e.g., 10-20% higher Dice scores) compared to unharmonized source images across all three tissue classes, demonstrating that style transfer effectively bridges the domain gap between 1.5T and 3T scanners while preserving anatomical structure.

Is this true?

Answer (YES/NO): NO